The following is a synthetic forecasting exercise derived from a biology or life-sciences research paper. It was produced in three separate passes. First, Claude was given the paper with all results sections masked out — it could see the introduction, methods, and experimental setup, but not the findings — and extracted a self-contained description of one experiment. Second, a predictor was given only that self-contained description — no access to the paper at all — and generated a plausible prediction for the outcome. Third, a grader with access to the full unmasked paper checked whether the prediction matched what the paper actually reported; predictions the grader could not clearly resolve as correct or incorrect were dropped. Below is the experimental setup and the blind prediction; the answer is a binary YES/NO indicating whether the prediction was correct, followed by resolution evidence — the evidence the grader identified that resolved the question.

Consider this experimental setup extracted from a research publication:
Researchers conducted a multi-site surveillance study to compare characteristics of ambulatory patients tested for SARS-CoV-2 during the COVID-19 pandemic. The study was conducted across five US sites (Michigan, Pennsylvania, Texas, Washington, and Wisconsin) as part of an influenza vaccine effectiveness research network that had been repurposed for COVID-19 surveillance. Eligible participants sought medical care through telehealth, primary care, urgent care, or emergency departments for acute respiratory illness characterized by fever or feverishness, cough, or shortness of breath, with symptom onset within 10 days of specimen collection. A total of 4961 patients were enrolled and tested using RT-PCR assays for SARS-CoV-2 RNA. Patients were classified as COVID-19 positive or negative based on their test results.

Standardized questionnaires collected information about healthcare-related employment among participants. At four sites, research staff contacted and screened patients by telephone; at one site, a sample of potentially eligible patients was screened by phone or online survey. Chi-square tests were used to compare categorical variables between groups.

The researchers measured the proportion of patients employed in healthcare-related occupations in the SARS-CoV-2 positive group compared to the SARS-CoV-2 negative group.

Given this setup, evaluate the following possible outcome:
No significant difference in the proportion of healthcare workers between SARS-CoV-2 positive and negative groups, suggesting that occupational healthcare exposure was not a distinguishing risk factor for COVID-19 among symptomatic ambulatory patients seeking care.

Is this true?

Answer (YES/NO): YES